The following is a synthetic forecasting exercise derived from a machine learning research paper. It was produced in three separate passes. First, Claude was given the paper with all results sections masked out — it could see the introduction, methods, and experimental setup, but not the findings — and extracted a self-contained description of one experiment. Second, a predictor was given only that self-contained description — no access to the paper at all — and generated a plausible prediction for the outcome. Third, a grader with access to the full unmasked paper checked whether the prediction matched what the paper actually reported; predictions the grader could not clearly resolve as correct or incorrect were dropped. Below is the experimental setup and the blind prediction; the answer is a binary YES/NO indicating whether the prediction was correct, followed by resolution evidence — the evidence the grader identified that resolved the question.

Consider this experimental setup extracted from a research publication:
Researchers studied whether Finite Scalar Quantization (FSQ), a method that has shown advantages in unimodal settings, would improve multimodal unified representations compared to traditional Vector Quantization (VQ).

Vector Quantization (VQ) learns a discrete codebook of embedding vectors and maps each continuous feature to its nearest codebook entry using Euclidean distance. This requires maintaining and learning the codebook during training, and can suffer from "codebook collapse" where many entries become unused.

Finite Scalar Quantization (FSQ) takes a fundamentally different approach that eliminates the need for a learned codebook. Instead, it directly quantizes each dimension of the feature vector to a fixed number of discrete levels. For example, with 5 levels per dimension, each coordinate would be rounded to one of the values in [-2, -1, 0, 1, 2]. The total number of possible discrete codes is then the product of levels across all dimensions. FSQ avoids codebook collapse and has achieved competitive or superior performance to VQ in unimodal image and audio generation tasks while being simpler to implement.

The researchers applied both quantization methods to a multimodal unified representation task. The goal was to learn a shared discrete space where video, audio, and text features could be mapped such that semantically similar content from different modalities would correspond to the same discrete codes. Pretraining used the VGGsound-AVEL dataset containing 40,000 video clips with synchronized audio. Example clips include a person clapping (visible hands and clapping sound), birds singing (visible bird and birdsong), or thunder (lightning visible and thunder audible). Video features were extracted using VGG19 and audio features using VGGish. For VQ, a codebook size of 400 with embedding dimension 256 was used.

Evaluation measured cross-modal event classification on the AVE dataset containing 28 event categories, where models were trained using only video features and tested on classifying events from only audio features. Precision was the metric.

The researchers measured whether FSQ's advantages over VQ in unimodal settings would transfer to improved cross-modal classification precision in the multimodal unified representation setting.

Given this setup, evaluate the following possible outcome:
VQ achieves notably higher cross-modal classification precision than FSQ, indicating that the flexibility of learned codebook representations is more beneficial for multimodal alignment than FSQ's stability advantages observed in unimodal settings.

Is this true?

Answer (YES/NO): YES